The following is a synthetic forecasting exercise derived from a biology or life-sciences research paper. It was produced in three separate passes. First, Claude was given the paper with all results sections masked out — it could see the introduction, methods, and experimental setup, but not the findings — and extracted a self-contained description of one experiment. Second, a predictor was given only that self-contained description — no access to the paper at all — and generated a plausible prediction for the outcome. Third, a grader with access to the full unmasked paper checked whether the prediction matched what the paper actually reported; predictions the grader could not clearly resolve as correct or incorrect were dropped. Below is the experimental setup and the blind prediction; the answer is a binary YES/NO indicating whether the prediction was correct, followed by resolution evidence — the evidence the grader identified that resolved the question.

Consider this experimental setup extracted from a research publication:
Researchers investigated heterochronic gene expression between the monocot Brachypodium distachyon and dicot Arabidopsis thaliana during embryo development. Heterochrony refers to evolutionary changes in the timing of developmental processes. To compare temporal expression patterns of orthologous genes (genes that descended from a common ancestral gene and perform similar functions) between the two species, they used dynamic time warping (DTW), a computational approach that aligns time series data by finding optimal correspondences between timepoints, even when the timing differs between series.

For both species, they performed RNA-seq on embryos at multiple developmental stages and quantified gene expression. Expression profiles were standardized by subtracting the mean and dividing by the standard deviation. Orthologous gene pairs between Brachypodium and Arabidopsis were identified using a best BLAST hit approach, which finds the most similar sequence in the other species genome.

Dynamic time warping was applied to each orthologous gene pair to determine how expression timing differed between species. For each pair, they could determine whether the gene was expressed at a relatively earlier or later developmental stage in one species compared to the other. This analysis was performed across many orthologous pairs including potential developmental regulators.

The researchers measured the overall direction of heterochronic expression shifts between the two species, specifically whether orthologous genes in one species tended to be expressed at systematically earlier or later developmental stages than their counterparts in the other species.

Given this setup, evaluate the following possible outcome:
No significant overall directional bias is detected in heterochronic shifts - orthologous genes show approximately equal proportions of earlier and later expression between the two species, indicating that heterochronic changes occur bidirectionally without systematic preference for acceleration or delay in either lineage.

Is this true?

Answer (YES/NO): NO